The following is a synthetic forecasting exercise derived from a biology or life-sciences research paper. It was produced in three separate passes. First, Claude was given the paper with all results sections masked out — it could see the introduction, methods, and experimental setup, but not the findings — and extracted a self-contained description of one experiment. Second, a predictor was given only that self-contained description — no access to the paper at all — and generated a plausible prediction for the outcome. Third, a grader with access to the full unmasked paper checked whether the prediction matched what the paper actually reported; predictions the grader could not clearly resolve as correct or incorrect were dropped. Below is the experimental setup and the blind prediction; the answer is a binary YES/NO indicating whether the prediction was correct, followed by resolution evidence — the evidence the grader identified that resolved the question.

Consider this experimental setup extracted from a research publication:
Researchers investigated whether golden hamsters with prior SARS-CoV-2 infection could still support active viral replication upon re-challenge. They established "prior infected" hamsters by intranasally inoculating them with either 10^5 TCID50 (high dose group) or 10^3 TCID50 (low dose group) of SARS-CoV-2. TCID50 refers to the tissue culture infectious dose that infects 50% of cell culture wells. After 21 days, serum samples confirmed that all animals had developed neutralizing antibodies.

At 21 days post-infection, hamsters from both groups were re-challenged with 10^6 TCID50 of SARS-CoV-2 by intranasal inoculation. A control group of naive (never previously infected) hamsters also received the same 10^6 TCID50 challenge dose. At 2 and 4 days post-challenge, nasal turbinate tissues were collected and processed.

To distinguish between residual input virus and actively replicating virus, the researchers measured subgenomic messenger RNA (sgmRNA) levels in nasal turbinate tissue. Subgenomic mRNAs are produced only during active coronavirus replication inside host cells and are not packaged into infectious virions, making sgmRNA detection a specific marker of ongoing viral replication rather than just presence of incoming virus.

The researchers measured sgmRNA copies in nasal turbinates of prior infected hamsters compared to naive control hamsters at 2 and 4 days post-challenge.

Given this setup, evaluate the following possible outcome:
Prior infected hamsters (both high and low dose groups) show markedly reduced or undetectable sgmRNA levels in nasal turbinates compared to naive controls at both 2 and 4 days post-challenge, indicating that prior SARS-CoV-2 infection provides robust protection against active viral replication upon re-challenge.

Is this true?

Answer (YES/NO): NO